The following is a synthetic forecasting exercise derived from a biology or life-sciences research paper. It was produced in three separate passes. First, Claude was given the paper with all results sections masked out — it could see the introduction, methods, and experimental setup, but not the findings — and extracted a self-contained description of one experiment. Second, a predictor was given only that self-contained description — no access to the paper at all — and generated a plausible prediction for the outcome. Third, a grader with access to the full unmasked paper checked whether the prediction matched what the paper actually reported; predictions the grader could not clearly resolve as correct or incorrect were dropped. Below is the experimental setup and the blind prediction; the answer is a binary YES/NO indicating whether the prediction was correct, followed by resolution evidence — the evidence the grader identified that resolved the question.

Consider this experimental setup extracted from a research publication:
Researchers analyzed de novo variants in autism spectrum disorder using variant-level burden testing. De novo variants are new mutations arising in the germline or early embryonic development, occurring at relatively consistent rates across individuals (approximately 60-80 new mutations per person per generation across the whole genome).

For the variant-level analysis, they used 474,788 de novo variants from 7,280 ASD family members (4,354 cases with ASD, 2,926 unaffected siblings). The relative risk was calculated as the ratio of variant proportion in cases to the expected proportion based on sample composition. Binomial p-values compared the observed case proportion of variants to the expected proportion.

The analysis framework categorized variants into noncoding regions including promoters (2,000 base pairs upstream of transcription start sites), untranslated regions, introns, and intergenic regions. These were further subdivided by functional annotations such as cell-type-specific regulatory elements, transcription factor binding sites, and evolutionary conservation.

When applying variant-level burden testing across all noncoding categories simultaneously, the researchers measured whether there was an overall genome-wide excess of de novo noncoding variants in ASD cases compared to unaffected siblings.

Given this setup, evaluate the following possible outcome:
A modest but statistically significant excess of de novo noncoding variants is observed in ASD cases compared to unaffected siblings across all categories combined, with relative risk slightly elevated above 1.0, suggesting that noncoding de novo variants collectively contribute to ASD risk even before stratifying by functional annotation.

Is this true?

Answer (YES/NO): NO